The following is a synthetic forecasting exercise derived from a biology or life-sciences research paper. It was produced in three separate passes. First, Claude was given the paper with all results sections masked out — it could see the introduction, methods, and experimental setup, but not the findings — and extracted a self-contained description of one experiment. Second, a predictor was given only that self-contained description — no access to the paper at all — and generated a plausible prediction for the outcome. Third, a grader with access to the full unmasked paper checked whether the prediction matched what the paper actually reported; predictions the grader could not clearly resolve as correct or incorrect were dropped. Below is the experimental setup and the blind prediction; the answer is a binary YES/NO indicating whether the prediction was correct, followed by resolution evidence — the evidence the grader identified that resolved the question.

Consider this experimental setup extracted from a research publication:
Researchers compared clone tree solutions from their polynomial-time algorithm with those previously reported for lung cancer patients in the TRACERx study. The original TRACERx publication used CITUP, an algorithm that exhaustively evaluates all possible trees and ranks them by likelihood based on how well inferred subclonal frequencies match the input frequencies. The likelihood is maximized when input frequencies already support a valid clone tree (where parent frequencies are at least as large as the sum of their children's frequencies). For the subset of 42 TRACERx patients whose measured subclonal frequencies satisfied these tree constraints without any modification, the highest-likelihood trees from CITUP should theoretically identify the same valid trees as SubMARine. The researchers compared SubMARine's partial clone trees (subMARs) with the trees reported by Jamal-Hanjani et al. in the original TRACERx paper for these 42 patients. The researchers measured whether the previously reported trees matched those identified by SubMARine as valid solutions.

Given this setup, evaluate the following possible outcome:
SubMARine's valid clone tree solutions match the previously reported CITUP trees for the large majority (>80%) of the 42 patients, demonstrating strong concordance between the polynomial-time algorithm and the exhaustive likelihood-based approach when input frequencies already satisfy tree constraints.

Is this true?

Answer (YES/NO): YES